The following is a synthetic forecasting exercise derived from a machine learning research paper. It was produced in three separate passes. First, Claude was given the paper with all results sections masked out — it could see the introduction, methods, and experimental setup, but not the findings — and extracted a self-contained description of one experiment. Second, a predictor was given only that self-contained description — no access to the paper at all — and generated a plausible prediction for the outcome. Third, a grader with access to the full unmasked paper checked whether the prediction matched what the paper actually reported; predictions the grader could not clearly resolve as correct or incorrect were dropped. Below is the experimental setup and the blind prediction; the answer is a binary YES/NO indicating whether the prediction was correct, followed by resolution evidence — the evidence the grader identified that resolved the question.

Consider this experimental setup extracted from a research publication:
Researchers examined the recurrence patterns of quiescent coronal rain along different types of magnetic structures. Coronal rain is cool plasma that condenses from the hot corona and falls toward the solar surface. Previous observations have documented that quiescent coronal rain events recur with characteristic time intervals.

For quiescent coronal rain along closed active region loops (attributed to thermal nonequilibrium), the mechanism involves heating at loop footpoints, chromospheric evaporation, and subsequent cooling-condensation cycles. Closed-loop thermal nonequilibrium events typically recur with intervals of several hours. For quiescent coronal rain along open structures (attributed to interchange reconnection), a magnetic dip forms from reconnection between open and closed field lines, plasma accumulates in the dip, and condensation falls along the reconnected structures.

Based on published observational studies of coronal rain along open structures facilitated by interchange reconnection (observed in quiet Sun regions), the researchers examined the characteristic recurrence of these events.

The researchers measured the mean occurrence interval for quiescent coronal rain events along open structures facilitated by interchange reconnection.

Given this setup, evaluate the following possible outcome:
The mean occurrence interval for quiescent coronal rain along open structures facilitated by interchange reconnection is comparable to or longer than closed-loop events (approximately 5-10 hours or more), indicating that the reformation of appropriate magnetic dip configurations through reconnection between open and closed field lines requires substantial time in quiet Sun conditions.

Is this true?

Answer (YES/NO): YES